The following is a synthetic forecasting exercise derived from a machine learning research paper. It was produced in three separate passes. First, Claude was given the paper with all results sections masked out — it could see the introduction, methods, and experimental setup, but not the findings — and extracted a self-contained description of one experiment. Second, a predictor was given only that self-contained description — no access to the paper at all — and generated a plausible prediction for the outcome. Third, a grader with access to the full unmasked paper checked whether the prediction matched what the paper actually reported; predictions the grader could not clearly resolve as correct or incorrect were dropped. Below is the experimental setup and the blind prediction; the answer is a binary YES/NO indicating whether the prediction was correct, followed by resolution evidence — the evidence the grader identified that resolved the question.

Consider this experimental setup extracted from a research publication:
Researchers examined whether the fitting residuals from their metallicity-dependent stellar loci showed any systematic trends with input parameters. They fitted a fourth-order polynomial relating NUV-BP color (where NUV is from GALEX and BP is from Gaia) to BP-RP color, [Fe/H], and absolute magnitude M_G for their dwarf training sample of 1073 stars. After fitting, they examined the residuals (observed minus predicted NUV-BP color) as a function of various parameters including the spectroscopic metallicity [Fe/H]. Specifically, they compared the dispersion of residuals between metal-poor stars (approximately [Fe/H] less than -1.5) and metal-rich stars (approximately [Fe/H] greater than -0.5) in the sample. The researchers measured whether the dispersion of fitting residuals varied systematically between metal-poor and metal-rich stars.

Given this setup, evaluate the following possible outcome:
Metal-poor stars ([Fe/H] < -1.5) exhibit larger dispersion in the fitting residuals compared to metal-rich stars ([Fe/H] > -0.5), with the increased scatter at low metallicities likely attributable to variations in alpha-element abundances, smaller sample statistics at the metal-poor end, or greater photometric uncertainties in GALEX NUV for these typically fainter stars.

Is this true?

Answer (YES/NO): NO